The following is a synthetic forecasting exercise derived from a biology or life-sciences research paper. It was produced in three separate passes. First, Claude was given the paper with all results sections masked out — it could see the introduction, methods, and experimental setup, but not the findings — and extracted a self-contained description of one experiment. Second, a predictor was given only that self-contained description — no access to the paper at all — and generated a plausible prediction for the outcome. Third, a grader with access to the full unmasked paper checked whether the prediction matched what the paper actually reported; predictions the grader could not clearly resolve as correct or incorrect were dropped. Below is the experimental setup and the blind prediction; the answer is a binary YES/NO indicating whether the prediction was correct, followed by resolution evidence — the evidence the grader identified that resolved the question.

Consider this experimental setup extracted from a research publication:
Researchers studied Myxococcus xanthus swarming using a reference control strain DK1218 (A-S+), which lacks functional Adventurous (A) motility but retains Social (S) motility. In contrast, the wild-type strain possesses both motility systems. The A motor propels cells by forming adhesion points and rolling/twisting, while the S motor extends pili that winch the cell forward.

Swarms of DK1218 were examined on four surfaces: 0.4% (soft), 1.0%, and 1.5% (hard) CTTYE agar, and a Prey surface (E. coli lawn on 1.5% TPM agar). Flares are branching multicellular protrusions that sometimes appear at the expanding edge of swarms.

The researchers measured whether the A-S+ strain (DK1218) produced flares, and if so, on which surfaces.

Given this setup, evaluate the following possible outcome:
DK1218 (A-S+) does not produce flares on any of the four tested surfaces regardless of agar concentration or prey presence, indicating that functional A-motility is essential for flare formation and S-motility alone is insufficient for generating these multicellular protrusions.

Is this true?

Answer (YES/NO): NO